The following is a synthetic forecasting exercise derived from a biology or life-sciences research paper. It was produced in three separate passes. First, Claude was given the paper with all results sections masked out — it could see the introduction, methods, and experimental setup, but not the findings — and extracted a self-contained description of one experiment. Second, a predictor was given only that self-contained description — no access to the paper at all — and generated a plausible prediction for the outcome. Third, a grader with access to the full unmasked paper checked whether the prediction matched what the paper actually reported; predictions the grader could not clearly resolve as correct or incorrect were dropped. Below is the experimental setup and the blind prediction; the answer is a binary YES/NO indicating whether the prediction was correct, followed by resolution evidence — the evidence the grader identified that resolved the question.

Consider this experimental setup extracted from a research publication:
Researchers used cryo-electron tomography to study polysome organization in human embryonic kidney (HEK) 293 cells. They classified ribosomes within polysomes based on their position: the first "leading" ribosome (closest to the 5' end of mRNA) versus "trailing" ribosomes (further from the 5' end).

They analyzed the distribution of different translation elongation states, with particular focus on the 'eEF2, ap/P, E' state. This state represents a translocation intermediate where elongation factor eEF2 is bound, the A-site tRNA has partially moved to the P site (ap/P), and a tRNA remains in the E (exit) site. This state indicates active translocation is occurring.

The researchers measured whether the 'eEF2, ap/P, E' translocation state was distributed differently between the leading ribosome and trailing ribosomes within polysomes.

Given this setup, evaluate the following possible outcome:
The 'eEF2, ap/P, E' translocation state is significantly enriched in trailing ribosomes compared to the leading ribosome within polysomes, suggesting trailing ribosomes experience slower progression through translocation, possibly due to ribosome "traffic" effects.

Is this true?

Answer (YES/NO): YES